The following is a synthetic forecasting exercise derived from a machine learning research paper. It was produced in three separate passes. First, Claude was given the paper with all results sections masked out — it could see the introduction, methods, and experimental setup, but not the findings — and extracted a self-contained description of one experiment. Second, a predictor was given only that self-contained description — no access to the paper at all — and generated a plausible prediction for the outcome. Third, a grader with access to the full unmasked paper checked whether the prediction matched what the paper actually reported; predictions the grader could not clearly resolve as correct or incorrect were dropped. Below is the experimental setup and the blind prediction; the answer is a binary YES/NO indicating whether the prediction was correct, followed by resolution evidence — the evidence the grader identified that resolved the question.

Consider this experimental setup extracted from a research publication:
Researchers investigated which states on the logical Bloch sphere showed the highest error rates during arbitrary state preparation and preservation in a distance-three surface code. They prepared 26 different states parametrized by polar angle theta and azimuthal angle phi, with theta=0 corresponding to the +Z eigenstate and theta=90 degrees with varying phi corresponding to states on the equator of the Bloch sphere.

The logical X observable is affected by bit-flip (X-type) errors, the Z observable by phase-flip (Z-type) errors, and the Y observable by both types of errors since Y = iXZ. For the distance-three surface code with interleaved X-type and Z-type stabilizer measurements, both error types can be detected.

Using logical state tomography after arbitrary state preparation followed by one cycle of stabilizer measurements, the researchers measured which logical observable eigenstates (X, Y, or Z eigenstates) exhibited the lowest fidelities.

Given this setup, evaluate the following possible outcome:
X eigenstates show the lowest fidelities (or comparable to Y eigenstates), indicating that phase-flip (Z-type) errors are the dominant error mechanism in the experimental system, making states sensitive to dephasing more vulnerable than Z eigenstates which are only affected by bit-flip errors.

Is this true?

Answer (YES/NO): NO